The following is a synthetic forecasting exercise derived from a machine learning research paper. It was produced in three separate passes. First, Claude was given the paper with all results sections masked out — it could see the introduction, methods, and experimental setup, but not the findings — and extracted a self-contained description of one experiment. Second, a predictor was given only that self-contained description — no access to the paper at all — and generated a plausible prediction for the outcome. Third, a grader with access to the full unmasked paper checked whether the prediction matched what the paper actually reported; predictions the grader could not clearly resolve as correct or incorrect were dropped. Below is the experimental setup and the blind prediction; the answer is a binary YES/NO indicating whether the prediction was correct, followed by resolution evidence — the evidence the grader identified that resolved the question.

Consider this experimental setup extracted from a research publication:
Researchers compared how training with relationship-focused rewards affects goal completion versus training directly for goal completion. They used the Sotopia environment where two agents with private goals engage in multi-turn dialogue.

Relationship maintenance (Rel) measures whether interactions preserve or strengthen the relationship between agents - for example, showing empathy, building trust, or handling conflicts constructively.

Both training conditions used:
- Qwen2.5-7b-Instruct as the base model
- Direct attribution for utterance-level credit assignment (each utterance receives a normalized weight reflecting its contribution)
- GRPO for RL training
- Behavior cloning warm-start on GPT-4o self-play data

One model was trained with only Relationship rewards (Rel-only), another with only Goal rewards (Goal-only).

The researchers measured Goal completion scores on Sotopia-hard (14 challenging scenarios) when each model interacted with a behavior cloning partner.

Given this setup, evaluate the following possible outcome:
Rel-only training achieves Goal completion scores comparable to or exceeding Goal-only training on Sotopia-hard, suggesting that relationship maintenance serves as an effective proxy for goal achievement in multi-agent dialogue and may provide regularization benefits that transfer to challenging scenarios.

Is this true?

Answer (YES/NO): YES